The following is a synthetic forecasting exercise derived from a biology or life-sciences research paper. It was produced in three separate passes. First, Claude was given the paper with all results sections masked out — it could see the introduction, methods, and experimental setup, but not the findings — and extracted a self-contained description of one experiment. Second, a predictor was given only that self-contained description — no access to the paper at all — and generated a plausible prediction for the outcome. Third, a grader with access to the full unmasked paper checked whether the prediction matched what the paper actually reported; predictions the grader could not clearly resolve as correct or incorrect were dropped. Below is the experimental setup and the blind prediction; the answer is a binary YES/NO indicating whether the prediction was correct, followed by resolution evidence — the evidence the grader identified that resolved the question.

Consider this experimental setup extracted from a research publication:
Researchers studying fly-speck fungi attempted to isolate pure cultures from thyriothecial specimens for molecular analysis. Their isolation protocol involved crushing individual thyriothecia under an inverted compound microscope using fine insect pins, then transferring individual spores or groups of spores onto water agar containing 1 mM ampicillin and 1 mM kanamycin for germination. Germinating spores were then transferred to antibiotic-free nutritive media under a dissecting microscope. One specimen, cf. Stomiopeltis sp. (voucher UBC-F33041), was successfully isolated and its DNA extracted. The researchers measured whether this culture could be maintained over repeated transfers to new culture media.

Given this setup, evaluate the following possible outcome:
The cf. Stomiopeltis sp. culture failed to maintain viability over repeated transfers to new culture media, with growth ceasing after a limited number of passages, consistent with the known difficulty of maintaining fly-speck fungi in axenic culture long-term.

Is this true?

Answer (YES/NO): YES